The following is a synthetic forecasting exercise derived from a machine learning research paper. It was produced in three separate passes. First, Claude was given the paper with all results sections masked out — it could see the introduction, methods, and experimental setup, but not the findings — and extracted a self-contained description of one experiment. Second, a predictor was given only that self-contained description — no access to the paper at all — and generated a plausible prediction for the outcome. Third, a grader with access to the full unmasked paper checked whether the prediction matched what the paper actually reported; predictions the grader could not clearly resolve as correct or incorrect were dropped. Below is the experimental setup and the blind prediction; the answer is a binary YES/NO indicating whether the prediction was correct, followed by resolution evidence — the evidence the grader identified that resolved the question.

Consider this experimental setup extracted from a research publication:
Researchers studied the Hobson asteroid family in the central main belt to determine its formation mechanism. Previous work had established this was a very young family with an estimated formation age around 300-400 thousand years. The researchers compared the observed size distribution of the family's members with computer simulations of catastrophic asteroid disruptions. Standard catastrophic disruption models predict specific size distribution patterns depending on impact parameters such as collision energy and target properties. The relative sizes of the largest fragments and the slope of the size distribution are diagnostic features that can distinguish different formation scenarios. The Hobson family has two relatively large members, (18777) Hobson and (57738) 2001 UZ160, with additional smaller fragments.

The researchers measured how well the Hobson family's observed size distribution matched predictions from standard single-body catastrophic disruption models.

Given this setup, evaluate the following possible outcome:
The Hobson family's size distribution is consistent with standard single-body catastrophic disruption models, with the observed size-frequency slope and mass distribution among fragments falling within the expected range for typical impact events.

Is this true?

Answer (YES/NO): NO